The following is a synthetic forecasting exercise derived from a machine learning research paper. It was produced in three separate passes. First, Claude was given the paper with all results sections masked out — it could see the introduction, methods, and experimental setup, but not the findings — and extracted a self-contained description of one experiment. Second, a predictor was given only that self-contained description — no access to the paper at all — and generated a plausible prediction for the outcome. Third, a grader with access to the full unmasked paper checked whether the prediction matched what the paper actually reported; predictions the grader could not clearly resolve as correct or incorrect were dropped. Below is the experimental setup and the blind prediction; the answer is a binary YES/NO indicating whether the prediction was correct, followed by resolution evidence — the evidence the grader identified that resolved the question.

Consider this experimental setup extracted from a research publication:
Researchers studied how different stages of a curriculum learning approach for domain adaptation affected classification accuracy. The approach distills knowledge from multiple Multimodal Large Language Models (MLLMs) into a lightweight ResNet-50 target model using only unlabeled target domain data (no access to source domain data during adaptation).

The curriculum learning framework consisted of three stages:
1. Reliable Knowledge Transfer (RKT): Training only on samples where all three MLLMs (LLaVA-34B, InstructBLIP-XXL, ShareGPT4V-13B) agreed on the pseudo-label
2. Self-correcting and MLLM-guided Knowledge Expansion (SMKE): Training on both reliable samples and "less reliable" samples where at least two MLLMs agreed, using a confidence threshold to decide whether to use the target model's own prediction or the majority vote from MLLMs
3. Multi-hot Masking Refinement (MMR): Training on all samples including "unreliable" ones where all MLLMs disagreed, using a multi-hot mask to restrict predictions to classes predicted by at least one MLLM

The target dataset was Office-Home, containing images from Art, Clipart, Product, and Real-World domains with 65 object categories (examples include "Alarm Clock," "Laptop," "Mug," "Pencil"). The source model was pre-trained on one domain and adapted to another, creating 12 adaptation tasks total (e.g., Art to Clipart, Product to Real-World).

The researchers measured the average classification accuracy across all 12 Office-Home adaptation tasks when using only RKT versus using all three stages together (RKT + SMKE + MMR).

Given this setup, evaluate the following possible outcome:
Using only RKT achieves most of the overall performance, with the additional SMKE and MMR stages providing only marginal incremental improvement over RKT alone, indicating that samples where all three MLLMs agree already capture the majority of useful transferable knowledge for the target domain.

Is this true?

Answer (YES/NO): NO